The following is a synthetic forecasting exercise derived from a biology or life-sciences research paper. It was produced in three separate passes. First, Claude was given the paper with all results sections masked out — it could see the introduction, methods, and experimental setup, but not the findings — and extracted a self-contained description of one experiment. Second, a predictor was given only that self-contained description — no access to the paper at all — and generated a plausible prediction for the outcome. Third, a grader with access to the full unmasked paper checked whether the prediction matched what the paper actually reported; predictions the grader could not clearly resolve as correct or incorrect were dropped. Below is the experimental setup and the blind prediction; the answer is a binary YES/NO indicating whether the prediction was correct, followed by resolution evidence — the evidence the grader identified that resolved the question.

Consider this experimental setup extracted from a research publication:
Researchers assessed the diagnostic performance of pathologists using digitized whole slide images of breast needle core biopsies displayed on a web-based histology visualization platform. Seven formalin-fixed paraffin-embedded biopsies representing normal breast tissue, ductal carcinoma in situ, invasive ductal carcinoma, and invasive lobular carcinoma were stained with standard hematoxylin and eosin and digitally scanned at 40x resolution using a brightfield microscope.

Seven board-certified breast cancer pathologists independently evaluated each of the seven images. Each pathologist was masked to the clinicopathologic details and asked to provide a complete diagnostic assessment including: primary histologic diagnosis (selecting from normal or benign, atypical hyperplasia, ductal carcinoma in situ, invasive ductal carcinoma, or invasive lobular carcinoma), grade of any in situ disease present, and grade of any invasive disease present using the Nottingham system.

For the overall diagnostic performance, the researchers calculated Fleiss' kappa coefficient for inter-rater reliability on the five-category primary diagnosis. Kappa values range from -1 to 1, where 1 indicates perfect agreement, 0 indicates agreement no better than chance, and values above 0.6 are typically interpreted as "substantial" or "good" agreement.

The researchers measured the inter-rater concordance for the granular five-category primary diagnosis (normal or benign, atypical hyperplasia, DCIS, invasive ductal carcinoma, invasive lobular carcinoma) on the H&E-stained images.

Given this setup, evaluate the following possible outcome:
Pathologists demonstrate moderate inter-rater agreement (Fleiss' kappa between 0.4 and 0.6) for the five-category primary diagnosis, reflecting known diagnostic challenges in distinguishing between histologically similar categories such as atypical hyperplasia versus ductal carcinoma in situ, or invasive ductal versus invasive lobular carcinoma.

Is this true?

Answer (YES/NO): NO